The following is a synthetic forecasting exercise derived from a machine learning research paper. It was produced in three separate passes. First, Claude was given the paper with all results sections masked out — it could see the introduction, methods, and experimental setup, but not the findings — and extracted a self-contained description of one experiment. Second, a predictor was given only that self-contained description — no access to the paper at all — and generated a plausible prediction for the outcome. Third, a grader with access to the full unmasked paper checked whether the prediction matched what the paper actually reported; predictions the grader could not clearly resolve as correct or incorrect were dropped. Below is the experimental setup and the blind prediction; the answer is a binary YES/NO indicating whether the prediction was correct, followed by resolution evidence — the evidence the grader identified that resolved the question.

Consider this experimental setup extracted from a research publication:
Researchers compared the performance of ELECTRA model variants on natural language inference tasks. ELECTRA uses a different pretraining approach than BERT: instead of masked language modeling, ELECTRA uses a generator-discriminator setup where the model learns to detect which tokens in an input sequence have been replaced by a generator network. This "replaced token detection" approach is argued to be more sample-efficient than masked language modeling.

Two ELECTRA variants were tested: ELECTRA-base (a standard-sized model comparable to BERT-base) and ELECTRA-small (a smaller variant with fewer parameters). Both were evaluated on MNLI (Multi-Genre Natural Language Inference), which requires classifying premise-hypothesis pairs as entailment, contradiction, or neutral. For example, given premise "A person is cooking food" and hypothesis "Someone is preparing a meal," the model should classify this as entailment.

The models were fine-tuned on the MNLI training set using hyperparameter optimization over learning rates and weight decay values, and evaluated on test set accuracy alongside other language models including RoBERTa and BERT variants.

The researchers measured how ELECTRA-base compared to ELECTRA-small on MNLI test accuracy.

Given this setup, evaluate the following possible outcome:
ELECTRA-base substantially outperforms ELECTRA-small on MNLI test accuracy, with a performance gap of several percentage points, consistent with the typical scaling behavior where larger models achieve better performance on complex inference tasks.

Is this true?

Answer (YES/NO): NO